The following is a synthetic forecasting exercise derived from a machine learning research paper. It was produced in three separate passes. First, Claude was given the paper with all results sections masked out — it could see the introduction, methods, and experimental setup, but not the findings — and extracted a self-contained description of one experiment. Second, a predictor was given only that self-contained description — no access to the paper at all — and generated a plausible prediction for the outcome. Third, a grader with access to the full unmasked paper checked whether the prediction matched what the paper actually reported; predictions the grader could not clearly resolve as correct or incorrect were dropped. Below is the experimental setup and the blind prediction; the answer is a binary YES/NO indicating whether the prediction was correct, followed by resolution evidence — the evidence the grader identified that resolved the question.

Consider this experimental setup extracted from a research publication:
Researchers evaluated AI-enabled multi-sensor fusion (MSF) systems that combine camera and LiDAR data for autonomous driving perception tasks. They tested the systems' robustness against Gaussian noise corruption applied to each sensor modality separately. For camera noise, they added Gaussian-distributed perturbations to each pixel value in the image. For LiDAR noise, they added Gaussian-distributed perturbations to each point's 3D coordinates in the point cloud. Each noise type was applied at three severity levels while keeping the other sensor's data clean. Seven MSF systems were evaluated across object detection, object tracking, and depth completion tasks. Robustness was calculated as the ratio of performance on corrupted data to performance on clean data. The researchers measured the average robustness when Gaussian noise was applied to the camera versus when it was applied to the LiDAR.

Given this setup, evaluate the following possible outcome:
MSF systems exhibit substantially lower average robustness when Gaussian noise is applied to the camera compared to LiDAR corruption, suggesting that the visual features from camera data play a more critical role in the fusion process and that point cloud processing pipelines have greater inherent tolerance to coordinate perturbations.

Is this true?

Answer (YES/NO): YES